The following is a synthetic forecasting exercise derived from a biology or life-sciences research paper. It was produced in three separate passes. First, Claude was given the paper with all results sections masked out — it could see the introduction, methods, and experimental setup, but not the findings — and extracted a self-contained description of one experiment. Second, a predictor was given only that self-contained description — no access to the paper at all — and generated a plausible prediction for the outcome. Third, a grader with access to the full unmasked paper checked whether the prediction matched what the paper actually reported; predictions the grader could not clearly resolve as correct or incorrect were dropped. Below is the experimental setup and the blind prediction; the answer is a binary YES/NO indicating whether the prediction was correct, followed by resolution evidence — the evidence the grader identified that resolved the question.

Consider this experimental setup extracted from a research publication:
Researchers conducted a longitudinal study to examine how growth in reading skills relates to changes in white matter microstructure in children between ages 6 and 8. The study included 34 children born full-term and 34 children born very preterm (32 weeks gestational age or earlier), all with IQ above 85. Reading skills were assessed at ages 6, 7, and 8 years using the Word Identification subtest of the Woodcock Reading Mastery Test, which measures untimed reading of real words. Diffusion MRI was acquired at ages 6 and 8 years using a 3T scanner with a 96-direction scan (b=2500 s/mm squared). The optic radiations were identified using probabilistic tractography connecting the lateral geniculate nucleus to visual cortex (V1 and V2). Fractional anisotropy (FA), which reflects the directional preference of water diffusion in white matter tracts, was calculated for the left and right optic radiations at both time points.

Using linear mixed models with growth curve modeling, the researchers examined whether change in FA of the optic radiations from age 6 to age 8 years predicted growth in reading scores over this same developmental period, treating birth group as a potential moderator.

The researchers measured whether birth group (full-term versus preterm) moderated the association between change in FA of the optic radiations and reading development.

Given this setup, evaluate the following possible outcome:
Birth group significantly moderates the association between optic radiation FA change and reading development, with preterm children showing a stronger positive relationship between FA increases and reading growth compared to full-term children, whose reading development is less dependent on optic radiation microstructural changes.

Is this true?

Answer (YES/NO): NO